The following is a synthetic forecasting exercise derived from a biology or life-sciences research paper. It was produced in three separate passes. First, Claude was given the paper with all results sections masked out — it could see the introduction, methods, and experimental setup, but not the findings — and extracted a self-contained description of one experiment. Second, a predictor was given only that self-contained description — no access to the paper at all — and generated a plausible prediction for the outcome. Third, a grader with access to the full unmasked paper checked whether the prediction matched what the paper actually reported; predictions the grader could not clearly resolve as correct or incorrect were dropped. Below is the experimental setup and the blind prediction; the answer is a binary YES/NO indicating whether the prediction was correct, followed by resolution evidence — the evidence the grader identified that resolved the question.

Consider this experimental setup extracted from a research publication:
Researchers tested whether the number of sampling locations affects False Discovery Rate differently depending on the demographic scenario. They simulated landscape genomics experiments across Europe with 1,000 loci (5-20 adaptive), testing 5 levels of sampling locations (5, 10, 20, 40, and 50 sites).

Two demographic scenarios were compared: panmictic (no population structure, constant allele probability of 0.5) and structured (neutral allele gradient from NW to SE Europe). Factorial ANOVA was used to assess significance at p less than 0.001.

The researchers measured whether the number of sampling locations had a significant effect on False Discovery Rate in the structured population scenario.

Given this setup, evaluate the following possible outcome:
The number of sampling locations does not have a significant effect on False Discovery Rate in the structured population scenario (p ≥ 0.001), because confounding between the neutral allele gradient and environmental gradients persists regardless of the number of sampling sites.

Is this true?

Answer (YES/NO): NO